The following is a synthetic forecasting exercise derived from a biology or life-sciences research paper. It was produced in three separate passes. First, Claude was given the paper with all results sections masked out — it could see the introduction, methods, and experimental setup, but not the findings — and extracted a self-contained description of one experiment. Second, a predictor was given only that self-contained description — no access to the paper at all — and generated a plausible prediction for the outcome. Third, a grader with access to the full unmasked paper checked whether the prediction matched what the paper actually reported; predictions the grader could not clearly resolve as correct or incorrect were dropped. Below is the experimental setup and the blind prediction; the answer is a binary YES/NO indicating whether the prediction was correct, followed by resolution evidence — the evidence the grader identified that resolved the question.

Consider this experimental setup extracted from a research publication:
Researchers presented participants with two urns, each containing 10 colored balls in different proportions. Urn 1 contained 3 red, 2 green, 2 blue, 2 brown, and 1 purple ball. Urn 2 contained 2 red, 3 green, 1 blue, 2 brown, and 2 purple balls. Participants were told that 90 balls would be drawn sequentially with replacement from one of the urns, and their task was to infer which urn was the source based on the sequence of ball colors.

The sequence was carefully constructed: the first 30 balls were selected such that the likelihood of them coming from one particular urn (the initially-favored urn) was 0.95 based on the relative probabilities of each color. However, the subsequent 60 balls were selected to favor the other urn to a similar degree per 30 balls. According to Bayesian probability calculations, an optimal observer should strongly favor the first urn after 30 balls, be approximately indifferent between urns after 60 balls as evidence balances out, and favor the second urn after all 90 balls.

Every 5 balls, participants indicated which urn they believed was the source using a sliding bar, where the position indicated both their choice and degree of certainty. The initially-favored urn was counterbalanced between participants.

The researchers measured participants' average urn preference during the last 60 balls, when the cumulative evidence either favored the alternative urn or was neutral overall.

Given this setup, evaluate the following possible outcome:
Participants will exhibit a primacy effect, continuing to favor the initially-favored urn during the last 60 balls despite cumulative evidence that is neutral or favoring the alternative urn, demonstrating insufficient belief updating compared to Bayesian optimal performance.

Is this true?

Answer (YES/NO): NO